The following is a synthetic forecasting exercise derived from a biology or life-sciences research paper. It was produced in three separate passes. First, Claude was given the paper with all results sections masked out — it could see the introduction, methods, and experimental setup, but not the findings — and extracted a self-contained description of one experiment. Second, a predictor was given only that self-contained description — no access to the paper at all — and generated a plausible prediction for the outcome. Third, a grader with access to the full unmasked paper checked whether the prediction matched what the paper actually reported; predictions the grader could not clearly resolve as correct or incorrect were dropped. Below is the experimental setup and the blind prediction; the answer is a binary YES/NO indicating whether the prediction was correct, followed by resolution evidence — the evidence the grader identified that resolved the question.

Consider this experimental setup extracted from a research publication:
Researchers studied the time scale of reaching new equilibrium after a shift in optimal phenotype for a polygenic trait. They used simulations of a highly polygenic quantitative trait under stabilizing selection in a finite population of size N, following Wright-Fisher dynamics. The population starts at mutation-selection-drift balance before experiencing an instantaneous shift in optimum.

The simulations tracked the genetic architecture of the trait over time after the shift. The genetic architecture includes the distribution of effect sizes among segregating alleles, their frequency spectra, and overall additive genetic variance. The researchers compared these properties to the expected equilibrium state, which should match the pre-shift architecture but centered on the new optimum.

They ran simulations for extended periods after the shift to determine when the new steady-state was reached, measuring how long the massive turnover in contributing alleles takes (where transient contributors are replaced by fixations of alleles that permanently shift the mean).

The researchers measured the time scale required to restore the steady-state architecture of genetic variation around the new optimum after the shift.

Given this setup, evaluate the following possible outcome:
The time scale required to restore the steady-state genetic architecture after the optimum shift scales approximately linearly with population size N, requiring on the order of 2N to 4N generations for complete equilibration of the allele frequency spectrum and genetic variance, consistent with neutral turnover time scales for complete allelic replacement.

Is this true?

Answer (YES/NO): YES